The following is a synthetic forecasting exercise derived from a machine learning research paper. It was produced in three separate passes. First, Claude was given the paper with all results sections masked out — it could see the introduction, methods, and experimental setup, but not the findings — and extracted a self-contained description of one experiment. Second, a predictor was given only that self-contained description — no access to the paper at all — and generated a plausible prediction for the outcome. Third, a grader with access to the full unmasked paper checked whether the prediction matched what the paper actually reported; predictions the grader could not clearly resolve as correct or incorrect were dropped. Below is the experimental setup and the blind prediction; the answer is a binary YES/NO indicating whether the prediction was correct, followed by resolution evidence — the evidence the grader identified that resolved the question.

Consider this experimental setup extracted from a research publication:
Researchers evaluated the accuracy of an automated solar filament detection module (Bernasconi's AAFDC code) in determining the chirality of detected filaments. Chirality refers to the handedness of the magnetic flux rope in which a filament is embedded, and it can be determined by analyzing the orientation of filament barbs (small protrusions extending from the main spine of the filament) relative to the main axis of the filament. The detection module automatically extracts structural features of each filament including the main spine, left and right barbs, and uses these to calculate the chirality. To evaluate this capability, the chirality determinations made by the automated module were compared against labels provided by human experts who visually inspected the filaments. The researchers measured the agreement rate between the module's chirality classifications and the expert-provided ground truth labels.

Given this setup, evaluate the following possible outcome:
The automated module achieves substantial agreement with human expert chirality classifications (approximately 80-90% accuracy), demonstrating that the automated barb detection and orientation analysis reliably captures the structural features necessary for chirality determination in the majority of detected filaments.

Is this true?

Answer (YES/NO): NO